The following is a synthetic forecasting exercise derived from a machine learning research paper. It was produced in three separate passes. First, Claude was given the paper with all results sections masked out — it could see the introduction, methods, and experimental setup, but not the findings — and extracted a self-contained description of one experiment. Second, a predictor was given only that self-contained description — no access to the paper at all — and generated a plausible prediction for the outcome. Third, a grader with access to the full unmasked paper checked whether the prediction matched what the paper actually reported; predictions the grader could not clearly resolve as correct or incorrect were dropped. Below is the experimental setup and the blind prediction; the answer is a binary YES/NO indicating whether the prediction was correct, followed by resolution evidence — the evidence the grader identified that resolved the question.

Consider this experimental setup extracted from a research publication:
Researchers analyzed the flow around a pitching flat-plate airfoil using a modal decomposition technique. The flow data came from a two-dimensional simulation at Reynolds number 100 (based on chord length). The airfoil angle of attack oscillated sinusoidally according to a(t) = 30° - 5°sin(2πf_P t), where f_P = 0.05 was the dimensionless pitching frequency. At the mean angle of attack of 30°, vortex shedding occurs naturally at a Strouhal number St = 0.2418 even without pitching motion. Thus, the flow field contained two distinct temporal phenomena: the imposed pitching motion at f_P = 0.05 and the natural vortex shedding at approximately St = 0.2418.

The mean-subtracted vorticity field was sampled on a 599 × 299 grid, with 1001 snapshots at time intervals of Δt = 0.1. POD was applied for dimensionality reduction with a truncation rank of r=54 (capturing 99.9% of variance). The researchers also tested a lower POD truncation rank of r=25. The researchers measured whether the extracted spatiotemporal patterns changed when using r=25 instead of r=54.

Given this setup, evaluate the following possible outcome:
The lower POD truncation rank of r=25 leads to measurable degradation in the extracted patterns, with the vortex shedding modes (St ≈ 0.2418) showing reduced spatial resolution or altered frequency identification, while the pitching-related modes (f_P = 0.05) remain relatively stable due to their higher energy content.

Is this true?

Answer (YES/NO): NO